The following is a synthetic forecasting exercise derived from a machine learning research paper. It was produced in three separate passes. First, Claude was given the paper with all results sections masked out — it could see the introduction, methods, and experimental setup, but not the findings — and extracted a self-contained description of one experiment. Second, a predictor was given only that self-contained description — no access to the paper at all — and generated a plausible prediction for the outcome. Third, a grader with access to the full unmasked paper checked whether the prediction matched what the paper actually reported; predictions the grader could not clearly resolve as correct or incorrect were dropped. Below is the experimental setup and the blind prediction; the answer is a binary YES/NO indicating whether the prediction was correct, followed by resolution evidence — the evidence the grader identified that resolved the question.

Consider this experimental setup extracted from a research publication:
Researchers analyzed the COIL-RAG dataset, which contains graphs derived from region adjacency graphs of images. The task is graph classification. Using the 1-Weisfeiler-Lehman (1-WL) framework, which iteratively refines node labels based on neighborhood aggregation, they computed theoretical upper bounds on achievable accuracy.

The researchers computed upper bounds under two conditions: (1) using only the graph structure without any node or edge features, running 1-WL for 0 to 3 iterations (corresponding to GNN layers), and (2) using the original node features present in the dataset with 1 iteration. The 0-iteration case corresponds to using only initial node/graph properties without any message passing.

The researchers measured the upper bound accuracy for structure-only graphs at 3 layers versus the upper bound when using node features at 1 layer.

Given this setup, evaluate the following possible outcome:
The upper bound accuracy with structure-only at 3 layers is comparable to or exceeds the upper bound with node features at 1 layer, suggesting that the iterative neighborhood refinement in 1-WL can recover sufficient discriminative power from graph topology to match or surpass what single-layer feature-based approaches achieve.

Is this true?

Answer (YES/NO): NO